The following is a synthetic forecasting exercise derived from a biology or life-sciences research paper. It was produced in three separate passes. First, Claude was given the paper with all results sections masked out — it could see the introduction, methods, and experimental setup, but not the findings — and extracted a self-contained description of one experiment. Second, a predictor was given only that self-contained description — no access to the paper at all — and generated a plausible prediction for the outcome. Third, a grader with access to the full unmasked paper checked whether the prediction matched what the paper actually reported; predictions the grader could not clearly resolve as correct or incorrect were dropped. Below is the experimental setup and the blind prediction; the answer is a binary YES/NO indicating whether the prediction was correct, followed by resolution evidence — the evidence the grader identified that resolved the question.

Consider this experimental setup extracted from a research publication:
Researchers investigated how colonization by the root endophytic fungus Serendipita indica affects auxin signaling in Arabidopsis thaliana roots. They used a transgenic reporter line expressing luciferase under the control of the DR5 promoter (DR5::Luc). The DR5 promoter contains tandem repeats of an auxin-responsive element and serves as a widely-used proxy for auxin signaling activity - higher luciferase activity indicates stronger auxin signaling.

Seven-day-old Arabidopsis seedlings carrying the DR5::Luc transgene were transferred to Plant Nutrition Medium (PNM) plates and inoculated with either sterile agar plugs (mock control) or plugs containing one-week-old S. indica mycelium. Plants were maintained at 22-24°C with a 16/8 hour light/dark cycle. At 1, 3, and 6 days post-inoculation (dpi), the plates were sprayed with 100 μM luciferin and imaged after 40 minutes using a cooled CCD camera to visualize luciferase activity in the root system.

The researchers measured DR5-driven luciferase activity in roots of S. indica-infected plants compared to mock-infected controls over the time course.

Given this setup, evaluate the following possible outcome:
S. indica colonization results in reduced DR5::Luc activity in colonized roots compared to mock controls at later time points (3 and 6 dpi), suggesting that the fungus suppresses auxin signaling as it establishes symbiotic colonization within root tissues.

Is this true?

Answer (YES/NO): NO